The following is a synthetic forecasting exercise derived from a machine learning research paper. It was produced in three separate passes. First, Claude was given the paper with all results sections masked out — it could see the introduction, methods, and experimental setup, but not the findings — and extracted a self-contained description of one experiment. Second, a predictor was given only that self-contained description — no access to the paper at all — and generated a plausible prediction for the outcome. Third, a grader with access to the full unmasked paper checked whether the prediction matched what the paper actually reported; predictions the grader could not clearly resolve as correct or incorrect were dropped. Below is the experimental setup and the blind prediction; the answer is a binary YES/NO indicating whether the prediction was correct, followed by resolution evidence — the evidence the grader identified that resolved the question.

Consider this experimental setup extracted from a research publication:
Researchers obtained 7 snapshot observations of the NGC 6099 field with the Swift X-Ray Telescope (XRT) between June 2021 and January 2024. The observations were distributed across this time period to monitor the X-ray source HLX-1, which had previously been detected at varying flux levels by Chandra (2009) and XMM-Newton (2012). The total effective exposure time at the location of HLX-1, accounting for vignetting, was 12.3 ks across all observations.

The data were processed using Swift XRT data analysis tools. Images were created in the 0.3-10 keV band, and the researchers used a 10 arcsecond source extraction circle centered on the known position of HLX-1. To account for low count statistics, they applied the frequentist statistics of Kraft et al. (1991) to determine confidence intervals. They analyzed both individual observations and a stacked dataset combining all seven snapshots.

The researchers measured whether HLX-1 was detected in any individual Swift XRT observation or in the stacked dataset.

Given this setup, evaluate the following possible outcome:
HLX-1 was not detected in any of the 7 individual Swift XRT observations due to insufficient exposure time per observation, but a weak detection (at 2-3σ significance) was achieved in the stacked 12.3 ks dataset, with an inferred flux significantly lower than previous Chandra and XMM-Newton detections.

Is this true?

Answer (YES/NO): NO